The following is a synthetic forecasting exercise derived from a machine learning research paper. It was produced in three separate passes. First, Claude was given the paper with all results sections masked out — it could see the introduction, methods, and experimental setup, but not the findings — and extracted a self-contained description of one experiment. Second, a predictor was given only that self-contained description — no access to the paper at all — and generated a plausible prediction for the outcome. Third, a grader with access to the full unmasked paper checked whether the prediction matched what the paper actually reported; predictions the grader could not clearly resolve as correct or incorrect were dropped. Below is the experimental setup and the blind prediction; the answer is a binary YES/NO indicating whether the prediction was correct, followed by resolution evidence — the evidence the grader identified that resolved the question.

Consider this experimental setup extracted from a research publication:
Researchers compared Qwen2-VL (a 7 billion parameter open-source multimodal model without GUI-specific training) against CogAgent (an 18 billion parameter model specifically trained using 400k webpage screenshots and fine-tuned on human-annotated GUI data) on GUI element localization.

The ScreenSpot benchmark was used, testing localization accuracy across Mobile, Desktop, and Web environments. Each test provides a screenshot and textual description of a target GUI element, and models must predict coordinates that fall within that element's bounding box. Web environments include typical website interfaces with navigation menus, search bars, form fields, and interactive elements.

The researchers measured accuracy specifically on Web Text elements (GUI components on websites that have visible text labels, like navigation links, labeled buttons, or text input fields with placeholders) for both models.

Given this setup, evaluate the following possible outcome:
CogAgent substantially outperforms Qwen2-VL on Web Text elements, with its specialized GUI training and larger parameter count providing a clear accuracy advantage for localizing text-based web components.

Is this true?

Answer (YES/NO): YES